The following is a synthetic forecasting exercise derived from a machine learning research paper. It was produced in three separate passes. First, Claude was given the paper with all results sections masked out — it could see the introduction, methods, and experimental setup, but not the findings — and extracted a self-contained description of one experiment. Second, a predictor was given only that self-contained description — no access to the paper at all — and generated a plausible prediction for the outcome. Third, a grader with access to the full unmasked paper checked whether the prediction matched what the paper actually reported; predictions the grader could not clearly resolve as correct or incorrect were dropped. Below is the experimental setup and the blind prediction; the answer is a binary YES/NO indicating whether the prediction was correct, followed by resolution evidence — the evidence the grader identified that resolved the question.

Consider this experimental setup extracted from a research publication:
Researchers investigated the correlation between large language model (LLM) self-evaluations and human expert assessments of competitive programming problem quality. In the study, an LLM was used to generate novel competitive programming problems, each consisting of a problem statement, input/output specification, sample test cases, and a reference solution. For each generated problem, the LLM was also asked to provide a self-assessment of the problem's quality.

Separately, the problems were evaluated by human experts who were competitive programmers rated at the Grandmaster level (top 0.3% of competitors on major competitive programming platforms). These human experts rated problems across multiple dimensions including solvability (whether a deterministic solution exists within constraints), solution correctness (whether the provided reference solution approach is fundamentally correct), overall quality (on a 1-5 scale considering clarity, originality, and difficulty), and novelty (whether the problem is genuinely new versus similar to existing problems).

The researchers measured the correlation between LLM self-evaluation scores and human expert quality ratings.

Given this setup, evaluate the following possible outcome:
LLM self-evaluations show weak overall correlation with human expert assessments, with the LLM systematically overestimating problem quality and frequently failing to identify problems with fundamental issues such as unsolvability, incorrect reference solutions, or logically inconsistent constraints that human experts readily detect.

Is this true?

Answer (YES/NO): NO